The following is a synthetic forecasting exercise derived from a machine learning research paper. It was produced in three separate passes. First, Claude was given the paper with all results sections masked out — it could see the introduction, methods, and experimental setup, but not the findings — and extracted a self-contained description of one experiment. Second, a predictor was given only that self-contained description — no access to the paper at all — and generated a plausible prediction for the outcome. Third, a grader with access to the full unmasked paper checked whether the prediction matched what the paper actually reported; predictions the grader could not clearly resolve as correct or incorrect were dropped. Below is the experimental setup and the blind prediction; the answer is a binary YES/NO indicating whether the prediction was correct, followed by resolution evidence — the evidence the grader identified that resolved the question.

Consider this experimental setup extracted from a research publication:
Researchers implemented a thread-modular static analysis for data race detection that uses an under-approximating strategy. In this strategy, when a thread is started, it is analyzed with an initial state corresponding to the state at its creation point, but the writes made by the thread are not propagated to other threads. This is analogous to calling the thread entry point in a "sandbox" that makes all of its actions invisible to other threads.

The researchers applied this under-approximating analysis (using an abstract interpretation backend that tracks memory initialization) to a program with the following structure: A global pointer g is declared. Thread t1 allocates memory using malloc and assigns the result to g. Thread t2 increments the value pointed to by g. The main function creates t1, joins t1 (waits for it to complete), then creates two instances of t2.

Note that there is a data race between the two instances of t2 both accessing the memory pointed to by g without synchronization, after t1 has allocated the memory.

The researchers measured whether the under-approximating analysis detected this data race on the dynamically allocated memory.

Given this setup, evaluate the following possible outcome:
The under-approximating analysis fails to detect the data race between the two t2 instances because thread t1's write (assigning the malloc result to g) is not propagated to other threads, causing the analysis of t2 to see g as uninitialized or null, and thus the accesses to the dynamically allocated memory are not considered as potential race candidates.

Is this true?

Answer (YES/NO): YES